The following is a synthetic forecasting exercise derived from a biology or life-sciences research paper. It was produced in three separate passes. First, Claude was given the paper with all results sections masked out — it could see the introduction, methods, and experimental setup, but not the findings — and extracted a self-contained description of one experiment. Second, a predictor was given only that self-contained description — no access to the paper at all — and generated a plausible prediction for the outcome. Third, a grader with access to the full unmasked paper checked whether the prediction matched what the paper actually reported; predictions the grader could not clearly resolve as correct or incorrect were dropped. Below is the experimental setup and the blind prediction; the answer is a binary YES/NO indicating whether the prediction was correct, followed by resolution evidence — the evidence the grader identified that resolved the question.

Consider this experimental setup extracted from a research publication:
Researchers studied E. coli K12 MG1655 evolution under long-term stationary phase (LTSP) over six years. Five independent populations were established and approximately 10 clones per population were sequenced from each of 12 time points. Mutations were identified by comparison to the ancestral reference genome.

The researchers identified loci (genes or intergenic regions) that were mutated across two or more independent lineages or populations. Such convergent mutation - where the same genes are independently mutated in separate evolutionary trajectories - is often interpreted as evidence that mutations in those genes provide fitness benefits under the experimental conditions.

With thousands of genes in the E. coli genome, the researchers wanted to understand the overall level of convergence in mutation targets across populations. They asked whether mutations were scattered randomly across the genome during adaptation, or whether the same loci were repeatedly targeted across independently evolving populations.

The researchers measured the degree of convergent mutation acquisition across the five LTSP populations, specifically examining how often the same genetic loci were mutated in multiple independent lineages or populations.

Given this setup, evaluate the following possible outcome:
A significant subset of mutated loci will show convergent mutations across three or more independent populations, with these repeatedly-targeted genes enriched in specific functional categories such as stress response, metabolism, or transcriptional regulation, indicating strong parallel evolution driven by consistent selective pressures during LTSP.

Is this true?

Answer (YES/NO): YES